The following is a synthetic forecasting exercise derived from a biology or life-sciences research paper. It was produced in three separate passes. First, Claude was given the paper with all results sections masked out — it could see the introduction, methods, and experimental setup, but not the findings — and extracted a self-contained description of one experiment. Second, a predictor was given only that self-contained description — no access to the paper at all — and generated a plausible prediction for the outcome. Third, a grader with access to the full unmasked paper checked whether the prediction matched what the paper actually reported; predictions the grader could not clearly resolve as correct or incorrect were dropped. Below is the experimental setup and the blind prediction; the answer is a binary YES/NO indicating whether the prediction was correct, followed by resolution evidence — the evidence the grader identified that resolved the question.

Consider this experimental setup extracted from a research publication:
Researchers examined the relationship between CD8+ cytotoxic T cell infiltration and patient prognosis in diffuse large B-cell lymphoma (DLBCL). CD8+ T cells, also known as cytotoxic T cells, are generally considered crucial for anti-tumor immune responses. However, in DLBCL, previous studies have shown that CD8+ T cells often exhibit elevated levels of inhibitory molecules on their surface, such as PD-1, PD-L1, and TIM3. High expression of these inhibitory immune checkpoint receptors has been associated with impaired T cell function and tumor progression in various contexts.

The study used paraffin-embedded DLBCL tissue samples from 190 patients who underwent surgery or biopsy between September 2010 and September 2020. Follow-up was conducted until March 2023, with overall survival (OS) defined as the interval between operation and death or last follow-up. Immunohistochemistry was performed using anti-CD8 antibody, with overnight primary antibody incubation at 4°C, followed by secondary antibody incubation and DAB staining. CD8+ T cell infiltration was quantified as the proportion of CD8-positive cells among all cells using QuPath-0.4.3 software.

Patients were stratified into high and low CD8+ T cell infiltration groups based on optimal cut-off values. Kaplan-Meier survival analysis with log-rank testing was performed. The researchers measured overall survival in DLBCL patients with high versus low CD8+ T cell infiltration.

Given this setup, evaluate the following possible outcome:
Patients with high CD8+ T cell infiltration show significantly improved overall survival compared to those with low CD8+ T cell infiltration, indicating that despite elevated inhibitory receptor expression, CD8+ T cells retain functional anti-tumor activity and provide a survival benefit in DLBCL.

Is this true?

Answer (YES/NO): YES